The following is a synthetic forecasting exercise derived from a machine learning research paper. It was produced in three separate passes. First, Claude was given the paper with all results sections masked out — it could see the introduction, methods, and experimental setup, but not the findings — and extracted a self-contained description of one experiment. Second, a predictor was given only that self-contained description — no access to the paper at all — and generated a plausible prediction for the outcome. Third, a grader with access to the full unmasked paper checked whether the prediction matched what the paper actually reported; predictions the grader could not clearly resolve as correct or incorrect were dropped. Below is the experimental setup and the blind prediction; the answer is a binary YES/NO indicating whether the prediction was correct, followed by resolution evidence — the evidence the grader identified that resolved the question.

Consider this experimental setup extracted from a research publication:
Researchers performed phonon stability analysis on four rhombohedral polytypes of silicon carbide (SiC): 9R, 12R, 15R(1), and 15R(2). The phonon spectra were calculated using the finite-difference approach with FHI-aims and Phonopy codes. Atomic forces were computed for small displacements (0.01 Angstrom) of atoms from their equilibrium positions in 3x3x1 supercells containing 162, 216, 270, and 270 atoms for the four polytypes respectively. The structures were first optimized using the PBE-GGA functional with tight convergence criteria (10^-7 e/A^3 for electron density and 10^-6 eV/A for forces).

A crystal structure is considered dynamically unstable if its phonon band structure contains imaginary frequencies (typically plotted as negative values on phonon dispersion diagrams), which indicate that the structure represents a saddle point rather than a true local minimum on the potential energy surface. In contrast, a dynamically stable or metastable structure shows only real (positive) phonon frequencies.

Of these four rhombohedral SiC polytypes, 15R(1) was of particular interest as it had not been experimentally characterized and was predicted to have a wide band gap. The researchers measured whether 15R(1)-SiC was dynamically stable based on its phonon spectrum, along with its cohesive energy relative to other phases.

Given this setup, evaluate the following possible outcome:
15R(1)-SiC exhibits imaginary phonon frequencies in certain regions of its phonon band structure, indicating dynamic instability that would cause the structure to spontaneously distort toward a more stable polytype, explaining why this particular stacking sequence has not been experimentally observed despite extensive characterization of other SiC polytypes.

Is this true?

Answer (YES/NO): NO